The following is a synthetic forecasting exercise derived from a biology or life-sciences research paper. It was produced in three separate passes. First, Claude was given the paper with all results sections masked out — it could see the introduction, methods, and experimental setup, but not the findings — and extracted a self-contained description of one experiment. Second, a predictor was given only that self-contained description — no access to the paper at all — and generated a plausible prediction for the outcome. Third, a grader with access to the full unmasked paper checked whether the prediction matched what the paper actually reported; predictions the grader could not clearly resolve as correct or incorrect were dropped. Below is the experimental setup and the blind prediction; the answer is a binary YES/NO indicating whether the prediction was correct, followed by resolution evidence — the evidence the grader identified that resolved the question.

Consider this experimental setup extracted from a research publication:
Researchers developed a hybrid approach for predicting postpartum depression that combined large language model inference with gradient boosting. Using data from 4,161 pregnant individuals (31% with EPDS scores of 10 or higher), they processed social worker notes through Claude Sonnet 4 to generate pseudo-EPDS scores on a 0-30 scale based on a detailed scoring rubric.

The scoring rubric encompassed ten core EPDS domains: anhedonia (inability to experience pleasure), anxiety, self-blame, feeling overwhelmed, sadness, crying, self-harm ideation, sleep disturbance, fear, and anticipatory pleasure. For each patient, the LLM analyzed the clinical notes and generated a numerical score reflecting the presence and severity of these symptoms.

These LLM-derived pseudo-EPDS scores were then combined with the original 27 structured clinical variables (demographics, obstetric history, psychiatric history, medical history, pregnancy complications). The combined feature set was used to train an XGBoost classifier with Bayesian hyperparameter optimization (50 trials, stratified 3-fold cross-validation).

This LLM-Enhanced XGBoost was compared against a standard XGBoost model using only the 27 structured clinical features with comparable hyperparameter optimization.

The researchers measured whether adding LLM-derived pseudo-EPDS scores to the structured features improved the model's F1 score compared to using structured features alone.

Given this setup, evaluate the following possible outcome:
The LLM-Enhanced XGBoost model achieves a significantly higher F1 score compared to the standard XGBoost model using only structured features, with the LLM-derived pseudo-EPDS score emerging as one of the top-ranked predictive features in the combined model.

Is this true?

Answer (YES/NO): NO